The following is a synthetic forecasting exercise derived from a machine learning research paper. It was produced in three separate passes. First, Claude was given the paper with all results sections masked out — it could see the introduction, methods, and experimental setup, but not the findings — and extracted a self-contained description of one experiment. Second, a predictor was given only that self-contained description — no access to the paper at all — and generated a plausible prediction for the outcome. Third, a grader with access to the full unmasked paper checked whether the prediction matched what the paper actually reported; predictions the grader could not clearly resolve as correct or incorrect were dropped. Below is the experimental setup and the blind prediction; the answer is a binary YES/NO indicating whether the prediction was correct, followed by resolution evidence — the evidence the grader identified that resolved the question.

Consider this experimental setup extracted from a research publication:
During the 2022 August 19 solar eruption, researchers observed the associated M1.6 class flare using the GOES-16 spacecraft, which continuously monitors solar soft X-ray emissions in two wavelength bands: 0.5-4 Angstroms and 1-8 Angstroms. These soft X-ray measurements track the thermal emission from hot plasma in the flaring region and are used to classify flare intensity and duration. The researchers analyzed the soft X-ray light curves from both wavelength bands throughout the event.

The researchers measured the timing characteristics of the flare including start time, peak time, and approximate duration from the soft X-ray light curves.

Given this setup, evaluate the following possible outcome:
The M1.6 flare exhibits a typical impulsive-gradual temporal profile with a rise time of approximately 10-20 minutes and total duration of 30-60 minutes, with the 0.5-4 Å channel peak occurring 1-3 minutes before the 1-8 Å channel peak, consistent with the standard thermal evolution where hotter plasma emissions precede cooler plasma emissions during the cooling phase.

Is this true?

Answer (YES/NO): NO